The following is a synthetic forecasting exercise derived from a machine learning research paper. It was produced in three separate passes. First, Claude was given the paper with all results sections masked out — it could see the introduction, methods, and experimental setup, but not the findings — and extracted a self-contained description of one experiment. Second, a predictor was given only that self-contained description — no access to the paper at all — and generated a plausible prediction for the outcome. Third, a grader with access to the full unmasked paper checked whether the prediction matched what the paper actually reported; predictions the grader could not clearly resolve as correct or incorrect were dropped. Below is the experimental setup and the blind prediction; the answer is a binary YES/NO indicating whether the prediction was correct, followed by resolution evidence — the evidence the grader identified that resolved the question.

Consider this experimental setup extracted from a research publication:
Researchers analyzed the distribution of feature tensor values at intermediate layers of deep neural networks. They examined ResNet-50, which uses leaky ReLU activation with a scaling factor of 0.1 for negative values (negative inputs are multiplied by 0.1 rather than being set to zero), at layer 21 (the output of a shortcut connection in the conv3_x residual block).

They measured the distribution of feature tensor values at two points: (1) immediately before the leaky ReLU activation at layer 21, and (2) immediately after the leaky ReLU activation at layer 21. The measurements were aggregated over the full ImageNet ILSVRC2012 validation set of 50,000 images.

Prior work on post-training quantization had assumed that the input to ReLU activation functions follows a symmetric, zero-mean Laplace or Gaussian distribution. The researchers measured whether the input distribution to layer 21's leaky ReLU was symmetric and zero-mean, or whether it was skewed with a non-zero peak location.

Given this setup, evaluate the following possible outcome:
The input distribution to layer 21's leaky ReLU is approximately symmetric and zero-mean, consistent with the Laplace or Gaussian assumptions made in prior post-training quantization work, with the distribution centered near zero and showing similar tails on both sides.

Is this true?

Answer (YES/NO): NO